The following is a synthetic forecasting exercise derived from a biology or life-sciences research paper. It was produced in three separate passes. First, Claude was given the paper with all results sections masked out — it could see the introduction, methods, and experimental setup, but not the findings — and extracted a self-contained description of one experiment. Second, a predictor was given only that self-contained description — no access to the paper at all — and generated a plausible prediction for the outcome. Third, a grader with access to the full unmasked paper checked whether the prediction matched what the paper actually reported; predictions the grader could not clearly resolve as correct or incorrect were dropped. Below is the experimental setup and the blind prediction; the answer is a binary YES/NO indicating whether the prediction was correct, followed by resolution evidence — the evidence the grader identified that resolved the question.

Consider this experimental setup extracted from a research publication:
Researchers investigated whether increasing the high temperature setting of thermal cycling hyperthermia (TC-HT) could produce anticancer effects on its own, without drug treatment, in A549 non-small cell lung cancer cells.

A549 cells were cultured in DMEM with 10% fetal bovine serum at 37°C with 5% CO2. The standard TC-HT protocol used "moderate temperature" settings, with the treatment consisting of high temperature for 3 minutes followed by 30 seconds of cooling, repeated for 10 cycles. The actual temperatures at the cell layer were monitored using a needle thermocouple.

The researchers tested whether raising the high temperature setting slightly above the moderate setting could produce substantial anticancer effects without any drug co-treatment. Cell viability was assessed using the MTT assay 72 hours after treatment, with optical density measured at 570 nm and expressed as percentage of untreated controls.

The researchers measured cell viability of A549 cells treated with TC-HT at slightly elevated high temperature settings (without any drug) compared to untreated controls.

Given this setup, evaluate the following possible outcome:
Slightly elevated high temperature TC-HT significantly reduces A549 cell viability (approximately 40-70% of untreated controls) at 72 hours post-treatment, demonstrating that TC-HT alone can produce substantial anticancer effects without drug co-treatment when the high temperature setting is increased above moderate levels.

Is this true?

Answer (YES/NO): NO